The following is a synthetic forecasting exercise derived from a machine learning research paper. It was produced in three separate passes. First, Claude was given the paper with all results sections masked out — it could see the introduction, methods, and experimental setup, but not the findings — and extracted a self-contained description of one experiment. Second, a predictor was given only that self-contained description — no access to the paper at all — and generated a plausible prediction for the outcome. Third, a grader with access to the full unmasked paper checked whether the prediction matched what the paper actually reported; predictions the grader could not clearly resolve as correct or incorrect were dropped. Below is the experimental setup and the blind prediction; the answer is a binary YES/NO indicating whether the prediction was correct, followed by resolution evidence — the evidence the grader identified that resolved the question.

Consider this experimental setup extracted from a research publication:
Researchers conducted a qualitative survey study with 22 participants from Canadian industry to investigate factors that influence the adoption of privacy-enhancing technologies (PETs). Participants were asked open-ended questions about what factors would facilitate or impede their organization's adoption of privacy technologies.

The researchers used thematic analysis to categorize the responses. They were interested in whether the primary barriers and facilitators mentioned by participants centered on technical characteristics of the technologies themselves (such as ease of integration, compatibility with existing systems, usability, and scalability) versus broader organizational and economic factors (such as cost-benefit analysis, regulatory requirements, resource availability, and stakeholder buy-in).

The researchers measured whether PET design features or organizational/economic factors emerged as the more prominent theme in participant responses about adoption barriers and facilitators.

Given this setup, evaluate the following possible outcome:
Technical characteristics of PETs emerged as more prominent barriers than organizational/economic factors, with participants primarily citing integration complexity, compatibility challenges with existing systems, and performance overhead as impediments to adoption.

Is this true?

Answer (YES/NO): NO